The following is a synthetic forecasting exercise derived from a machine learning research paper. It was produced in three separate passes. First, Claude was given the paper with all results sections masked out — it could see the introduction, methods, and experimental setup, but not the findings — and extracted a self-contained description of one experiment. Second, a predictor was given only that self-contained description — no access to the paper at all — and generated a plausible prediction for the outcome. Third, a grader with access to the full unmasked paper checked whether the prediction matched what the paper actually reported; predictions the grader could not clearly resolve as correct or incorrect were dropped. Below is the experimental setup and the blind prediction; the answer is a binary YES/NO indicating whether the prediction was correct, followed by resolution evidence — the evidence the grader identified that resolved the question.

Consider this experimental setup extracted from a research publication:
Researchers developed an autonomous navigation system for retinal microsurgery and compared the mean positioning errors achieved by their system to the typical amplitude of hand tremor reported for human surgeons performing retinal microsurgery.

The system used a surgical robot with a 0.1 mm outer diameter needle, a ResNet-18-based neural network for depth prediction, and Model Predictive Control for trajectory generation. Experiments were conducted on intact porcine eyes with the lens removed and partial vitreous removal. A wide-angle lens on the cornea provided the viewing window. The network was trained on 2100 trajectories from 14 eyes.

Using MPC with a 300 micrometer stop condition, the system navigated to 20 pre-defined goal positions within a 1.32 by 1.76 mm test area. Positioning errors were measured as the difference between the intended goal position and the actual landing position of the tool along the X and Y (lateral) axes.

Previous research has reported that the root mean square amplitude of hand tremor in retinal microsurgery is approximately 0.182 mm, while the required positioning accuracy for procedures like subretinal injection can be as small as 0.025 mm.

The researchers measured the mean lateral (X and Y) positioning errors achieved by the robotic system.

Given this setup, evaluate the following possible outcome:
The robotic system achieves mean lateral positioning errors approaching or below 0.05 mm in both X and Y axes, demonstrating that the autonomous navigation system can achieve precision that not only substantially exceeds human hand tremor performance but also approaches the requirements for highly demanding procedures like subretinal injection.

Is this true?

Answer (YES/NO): YES